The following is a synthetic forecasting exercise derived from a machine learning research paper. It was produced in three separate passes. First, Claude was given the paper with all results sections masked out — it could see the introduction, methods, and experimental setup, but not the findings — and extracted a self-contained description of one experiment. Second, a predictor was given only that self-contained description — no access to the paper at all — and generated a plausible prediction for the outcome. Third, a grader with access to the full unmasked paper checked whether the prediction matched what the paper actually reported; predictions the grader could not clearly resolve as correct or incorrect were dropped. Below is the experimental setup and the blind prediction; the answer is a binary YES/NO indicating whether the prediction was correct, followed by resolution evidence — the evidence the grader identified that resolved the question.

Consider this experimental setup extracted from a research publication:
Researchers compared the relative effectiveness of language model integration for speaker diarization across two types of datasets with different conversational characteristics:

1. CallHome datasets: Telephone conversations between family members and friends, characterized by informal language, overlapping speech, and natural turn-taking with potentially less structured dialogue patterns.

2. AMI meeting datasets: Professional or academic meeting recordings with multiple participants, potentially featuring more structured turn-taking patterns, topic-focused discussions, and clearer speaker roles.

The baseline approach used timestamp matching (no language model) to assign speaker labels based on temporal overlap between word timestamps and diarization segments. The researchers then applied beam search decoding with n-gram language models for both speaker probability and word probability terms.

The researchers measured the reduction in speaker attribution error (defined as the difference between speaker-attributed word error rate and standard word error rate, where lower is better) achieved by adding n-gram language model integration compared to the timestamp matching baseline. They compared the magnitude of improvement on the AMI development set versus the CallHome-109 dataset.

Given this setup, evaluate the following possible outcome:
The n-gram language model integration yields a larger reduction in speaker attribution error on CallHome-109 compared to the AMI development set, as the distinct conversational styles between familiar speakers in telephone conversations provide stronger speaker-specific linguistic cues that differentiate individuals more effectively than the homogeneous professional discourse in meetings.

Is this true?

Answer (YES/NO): NO